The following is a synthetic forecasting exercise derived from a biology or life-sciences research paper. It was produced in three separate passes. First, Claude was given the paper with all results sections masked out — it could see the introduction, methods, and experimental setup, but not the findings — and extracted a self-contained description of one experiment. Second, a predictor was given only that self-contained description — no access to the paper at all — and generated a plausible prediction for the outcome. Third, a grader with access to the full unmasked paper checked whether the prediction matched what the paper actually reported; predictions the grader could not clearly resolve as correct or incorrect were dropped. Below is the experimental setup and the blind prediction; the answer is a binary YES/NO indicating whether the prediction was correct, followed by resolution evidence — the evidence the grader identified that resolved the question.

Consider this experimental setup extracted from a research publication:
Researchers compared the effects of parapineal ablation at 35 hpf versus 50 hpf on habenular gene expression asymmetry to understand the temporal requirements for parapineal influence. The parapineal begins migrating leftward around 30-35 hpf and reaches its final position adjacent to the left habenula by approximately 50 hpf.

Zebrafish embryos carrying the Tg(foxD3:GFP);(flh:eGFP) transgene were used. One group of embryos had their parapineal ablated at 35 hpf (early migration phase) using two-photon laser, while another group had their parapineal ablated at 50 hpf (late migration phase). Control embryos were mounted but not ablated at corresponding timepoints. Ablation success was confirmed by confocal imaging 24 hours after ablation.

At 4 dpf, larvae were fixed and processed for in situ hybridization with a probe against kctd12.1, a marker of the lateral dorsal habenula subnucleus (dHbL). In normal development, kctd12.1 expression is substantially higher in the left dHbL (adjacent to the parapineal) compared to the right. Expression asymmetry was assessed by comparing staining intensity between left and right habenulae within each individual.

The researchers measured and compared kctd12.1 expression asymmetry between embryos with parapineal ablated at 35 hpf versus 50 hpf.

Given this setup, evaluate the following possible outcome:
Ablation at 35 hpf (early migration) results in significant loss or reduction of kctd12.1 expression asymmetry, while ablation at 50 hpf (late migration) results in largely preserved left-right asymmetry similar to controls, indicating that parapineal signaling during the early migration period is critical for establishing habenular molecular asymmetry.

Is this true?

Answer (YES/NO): NO